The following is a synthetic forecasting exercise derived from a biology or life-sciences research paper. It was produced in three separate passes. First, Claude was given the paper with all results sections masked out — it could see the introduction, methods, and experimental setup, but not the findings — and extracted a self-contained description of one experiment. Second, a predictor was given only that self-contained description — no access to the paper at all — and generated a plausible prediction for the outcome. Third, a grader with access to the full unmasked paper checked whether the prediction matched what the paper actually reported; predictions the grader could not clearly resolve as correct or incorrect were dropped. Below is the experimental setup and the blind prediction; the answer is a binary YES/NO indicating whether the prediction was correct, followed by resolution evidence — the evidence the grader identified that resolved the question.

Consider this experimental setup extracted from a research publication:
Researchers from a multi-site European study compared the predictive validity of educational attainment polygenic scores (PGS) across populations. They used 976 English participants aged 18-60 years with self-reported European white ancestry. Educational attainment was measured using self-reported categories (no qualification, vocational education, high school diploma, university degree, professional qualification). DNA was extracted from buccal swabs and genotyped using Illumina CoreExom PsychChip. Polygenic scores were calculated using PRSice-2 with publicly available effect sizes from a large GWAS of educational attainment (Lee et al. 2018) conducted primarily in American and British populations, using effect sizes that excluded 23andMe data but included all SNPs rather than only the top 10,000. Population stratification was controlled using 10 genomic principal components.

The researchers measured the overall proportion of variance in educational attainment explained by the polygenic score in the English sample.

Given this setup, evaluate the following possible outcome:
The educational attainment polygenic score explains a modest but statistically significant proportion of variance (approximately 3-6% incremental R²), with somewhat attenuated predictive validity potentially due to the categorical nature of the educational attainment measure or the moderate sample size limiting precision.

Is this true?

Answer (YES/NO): NO